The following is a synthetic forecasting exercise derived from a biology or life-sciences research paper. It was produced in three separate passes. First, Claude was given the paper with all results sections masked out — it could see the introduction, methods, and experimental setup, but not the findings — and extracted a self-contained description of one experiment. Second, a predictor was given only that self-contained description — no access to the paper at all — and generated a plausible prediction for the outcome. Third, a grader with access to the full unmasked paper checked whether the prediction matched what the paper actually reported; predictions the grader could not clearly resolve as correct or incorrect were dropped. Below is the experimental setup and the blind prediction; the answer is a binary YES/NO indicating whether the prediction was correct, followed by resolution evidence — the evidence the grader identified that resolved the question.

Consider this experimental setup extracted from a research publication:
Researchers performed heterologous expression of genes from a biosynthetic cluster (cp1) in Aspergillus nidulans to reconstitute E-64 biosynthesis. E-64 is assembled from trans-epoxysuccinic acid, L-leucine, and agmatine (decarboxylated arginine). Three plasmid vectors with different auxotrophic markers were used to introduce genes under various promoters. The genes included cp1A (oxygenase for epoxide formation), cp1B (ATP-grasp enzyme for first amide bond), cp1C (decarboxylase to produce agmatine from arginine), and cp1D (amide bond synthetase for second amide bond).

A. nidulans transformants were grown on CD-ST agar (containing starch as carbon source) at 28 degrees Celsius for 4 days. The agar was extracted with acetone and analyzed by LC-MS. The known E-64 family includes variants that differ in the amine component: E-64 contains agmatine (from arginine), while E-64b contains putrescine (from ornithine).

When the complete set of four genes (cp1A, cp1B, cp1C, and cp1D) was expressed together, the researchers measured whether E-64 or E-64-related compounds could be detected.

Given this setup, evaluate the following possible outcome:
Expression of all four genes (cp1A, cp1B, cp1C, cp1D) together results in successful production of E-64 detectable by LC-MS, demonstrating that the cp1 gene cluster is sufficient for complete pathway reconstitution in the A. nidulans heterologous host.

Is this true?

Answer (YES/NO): YES